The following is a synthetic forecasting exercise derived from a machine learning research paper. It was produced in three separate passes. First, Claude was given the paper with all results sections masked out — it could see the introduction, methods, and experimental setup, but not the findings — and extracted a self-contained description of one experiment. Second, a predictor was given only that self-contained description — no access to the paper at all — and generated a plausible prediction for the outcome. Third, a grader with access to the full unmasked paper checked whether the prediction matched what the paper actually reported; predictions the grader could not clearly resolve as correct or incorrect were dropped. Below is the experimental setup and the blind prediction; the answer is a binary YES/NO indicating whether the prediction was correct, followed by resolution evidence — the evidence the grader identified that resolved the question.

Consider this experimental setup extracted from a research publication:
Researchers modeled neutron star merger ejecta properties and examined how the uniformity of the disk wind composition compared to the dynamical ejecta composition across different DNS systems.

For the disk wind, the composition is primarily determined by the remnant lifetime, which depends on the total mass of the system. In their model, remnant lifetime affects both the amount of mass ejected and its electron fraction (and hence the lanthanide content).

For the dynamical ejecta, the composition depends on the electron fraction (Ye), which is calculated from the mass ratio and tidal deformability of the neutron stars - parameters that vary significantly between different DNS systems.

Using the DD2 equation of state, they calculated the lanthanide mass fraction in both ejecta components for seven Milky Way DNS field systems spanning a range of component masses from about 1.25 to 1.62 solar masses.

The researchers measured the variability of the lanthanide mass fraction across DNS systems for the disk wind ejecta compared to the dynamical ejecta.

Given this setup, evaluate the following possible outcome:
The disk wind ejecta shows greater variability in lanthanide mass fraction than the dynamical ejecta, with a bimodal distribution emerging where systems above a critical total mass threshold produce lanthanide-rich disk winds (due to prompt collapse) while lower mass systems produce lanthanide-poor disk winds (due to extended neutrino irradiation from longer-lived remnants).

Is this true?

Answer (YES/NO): NO